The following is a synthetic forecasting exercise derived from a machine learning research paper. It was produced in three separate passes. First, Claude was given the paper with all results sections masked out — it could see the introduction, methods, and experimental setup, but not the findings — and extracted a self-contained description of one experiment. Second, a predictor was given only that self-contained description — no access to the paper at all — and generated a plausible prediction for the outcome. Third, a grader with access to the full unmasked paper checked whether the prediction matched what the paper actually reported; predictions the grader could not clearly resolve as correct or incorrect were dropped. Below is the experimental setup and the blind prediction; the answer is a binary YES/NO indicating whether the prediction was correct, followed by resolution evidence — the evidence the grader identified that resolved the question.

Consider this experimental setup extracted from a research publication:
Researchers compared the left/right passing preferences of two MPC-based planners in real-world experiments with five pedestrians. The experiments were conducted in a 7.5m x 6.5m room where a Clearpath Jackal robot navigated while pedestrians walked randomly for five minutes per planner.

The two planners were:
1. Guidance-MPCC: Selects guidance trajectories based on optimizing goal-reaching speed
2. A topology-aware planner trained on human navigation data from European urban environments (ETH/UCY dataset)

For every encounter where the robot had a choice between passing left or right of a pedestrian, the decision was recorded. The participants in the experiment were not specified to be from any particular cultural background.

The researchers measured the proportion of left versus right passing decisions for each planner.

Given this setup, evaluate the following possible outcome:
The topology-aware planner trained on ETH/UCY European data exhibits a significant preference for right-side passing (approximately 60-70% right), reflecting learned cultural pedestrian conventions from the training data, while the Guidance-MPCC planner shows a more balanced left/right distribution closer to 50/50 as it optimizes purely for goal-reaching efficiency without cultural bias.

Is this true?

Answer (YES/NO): NO